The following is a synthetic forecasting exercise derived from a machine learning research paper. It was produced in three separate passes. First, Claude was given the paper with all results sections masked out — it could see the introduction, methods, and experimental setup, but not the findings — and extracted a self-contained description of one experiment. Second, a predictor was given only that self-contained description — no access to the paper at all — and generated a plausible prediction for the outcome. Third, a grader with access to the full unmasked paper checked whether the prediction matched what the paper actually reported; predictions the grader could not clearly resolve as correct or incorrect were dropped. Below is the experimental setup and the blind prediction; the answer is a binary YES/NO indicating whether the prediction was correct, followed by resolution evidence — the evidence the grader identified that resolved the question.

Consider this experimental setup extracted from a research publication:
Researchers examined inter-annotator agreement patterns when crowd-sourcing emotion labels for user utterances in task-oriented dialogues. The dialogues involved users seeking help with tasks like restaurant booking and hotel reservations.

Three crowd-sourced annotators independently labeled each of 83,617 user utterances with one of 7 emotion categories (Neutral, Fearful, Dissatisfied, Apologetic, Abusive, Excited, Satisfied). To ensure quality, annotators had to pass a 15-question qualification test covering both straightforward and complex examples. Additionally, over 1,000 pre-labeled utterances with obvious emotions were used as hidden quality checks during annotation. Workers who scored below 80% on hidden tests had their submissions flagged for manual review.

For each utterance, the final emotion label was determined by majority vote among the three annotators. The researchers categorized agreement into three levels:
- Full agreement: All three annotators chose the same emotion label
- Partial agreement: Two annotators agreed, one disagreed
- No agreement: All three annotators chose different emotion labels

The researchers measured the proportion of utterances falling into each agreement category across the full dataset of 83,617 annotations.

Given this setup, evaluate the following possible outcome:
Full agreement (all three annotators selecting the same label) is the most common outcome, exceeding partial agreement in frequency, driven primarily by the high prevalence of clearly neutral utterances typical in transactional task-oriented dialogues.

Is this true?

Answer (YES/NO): YES